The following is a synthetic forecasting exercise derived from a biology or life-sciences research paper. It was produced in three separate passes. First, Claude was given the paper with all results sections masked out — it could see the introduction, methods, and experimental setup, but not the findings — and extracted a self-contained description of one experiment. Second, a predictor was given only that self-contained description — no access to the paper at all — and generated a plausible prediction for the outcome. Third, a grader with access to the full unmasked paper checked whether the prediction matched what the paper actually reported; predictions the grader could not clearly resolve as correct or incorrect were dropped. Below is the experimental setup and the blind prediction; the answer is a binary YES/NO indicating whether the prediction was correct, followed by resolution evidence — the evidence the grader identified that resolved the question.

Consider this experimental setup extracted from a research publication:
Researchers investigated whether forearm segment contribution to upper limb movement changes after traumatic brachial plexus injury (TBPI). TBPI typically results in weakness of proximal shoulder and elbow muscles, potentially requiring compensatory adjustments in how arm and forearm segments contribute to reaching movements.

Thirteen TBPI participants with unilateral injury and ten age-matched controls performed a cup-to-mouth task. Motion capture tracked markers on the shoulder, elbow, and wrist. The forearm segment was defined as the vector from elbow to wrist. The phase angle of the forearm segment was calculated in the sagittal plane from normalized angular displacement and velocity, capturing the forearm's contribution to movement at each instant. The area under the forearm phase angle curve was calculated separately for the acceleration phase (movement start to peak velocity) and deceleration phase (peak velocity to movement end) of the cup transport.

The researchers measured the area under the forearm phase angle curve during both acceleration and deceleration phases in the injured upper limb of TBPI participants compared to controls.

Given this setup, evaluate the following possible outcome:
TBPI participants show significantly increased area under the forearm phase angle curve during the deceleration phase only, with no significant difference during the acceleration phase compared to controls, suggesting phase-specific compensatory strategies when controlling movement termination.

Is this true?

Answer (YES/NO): NO